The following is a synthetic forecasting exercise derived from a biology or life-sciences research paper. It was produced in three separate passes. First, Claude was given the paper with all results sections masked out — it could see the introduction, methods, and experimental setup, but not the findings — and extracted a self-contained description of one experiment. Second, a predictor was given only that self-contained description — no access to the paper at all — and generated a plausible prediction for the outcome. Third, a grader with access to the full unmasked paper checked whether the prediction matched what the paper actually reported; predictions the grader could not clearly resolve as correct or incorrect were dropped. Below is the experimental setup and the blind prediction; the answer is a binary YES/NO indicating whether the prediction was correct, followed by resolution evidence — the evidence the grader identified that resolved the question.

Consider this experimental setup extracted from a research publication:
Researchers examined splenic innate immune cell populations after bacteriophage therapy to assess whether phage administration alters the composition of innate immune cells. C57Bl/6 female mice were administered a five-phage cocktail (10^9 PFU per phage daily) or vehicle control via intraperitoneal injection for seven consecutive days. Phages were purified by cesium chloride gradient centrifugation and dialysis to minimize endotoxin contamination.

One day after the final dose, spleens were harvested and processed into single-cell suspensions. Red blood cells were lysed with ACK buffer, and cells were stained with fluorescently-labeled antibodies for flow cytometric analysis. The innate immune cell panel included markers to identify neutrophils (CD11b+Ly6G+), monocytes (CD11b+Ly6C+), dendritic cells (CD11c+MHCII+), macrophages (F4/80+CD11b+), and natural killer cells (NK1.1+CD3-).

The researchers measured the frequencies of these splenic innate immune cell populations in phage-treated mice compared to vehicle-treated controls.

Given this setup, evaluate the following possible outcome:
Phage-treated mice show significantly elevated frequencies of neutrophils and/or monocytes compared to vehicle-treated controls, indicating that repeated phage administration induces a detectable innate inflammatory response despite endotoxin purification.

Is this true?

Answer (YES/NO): NO